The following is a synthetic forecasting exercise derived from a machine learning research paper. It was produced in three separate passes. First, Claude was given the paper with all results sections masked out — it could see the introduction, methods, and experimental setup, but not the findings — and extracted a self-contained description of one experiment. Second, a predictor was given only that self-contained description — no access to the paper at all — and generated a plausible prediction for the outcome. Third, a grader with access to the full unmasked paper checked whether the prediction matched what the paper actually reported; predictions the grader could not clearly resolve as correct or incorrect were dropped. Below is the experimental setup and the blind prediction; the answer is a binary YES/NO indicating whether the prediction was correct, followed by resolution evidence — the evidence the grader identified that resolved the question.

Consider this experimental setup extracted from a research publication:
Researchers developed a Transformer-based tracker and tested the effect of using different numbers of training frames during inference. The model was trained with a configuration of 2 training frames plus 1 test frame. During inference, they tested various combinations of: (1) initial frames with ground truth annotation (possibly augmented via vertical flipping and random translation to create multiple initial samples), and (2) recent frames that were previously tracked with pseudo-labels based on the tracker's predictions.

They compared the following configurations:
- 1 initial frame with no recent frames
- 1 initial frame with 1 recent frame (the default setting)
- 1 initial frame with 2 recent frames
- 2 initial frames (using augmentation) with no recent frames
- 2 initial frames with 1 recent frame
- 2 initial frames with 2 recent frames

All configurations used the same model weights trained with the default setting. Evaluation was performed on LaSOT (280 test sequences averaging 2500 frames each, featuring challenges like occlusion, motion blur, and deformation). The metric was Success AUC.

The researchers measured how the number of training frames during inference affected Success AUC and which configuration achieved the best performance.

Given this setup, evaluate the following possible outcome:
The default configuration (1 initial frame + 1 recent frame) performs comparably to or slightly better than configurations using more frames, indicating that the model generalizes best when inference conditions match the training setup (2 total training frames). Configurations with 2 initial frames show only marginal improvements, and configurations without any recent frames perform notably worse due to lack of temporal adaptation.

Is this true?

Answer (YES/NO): NO